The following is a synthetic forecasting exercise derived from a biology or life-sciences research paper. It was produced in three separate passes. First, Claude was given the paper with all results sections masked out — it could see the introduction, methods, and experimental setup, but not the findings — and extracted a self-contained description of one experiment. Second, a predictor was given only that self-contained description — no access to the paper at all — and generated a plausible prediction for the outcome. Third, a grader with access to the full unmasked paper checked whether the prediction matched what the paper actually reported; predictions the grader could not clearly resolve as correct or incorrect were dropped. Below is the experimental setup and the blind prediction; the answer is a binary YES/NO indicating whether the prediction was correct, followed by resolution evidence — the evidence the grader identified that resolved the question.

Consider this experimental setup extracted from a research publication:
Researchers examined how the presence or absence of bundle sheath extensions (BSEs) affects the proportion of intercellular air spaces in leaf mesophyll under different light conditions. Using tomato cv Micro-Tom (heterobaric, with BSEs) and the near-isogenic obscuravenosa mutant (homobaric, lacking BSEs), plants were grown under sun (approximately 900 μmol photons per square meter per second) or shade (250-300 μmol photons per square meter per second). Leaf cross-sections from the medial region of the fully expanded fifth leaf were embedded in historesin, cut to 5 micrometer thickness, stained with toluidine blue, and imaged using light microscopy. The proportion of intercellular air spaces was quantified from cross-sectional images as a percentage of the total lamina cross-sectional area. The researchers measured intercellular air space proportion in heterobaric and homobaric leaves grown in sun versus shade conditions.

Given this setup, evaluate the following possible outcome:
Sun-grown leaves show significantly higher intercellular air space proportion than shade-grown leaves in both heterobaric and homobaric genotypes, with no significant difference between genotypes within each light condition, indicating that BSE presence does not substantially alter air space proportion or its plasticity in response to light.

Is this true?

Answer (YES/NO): NO